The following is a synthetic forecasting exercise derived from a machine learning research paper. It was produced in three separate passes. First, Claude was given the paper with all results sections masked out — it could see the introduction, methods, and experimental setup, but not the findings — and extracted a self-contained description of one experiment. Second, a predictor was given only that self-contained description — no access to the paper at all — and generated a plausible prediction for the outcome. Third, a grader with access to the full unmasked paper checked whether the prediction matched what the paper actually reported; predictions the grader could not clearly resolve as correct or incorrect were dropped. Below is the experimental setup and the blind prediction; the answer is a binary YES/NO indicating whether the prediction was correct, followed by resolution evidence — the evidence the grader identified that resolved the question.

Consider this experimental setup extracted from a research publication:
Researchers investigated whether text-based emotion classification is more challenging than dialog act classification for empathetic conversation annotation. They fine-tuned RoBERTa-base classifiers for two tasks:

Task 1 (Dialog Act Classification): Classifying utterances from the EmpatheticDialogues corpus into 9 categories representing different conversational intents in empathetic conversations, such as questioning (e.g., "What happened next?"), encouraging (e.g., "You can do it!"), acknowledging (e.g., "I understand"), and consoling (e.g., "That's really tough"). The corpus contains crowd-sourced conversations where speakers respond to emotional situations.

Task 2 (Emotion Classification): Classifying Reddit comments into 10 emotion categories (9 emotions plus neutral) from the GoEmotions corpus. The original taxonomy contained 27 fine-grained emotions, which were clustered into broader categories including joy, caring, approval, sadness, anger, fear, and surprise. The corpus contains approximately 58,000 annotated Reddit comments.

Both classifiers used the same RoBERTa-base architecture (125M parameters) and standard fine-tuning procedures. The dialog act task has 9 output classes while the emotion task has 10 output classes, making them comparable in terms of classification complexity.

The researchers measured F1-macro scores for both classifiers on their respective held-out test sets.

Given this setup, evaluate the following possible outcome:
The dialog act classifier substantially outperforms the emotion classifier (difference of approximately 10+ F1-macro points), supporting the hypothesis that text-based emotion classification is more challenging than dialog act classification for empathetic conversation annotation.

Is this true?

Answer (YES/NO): YES